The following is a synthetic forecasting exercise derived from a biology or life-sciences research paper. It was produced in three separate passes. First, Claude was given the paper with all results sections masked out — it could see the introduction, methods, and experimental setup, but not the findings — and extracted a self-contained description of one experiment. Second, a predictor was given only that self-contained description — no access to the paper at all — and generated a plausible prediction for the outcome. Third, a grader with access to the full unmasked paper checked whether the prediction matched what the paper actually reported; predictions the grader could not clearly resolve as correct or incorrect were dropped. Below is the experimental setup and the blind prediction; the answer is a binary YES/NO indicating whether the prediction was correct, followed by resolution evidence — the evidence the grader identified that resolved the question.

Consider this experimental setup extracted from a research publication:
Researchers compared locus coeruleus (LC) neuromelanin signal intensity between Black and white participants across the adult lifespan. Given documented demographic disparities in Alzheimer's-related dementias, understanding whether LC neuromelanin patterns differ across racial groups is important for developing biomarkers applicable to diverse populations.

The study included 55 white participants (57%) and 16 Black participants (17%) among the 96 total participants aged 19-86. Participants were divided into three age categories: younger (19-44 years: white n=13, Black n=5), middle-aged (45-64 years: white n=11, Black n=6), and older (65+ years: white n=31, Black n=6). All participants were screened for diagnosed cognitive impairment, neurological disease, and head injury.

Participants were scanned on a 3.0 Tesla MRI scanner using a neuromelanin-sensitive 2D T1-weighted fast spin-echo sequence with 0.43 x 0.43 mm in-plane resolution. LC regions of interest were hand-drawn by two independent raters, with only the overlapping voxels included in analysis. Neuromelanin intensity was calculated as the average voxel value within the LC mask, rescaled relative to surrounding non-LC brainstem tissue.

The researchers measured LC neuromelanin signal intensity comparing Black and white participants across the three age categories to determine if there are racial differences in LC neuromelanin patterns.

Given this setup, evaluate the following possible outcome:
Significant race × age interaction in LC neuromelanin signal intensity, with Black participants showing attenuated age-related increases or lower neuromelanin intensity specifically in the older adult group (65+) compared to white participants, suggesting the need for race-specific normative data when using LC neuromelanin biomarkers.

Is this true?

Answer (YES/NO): NO